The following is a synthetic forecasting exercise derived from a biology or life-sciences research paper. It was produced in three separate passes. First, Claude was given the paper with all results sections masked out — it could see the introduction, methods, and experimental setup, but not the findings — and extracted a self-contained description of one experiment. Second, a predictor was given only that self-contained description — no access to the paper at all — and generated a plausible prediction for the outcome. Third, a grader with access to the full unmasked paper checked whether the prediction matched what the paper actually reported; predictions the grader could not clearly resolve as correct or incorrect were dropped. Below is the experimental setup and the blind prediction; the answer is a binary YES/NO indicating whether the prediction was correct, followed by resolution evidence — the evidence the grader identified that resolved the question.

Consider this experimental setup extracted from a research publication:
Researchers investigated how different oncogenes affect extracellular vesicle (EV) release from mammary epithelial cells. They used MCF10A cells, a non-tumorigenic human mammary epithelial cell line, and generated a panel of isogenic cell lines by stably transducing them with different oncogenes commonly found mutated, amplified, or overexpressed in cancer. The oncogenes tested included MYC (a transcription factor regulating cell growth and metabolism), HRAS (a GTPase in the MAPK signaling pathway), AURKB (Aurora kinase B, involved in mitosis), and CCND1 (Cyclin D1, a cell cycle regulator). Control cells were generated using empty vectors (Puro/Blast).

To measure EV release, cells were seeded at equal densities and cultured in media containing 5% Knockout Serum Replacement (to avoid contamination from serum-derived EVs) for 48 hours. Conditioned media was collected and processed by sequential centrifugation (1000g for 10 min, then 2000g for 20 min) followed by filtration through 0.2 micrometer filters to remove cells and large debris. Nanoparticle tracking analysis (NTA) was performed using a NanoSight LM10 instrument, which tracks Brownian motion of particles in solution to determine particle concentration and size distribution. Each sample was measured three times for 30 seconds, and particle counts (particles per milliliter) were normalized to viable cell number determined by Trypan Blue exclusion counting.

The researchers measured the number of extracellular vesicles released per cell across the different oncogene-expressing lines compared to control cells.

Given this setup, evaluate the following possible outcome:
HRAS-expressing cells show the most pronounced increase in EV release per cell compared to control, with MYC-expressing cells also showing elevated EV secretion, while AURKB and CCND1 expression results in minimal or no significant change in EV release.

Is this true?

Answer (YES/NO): NO